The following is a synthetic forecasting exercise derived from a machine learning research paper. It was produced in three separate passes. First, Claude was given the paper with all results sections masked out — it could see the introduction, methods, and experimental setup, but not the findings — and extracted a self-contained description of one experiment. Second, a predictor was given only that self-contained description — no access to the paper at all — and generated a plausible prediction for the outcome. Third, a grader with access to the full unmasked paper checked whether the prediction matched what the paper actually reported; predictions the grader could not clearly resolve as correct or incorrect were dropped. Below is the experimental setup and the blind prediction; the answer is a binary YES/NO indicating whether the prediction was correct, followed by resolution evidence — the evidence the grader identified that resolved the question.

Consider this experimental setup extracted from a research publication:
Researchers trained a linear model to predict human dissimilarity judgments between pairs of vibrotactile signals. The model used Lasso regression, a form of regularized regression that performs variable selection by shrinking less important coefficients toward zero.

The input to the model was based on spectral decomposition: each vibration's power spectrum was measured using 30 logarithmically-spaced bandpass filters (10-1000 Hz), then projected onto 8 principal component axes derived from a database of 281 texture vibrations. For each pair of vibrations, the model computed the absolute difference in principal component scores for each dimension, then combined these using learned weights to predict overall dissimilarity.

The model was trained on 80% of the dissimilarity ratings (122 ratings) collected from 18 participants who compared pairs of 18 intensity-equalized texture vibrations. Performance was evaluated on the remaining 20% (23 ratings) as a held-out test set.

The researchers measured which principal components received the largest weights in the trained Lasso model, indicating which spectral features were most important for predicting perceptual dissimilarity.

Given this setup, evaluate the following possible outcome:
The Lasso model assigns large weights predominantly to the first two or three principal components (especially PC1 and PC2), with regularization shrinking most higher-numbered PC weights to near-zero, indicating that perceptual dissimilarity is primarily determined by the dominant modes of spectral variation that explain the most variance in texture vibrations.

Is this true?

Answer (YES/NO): NO